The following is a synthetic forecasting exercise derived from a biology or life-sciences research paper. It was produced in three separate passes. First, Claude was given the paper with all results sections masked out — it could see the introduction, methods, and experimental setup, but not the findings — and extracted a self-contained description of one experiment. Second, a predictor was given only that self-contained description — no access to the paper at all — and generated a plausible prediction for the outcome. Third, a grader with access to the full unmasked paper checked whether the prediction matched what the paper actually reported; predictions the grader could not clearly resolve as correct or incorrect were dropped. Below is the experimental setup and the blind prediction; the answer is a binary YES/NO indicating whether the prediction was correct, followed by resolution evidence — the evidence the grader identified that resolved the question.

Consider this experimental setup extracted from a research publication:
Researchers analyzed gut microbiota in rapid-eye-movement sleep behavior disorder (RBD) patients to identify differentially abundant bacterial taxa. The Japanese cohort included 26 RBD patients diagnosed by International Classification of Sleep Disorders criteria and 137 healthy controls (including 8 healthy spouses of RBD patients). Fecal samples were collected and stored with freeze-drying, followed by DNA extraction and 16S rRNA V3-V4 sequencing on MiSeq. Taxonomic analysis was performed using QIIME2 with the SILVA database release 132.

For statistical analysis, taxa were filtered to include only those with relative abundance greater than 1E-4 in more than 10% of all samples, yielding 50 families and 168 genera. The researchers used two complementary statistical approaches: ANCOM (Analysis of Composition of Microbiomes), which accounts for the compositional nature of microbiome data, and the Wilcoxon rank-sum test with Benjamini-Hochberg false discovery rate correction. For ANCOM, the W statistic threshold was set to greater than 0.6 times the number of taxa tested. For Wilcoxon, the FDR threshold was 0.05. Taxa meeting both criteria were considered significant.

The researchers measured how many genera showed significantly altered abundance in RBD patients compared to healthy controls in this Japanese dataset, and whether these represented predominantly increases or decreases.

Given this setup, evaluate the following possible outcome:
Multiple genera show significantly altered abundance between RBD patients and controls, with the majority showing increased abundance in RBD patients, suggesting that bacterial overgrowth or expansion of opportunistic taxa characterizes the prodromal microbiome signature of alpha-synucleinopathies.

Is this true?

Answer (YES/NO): YES